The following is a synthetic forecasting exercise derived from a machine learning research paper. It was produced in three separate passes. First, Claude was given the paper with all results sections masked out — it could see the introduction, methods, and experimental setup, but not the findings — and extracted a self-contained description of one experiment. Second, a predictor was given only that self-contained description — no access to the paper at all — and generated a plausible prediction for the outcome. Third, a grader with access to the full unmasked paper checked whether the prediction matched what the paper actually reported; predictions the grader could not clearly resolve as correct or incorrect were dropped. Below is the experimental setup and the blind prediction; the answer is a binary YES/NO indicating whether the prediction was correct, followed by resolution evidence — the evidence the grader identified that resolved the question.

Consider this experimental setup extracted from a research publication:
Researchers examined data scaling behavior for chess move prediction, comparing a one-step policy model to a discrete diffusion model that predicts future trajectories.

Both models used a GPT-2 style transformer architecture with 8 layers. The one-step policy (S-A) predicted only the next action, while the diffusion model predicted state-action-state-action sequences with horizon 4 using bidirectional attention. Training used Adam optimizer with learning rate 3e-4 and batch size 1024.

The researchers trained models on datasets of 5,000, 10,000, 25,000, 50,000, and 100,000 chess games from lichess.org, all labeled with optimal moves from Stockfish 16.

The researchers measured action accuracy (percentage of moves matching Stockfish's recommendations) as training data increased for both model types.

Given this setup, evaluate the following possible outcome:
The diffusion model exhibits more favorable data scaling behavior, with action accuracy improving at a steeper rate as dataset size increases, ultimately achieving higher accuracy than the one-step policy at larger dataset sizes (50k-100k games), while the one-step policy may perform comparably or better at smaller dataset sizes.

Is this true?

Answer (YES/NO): NO